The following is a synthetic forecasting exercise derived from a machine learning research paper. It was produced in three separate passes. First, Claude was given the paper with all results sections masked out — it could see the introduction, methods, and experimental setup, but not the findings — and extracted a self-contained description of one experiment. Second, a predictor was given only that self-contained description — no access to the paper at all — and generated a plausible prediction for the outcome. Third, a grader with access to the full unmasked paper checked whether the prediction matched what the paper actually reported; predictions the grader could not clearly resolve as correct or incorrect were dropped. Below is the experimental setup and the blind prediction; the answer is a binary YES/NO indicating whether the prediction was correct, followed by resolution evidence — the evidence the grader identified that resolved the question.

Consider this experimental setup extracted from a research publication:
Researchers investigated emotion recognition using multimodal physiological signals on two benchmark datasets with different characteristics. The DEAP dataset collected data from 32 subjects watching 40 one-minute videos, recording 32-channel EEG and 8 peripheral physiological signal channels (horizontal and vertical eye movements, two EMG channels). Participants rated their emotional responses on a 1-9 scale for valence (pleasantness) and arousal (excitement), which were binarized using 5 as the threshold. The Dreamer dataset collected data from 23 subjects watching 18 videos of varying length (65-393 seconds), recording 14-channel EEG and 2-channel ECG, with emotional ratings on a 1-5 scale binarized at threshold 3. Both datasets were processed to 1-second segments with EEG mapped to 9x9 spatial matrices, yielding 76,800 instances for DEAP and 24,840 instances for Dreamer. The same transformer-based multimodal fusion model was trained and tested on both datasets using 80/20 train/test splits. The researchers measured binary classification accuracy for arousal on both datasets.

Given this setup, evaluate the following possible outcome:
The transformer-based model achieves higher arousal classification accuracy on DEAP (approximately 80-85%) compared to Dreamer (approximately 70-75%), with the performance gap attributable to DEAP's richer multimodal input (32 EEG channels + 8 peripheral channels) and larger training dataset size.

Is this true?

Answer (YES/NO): NO